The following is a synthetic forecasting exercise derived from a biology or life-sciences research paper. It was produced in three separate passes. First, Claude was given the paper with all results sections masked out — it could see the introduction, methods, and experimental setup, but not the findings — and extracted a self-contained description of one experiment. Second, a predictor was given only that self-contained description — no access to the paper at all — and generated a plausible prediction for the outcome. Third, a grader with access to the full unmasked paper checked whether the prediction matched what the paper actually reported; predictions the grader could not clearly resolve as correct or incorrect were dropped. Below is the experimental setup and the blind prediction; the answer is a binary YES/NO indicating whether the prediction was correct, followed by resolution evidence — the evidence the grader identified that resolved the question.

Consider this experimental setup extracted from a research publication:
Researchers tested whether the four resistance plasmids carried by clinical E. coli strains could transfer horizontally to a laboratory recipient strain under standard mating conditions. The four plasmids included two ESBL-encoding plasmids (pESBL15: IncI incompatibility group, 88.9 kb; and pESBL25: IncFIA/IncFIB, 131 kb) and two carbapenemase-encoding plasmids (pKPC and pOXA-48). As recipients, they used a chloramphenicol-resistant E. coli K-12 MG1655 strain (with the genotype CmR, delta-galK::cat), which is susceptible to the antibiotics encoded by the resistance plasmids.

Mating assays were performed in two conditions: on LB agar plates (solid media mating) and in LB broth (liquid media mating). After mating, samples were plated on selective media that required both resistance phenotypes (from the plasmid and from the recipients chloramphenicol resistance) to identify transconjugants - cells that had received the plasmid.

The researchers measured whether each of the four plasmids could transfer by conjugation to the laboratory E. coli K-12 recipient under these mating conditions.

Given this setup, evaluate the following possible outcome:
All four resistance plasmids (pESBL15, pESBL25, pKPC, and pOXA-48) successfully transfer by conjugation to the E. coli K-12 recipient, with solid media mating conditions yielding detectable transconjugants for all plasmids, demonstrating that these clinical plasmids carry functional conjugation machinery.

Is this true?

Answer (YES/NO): YES